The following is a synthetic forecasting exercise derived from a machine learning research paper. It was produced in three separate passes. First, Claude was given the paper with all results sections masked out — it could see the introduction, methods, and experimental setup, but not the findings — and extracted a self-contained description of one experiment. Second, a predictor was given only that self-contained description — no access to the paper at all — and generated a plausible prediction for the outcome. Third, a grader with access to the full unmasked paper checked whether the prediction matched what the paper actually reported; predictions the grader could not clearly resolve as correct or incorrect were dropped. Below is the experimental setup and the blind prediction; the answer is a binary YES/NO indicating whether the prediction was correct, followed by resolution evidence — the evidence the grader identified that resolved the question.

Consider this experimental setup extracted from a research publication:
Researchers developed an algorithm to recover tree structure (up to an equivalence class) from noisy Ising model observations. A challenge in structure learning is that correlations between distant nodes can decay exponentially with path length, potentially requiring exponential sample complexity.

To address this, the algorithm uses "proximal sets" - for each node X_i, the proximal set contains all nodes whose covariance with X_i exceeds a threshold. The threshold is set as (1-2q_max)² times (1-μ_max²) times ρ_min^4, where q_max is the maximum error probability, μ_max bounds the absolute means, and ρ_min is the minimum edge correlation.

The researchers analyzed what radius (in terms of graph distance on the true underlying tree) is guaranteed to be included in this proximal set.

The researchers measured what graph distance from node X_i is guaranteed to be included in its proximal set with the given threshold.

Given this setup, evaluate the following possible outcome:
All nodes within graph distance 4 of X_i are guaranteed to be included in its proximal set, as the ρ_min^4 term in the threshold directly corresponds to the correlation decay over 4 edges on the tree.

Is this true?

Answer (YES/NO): YES